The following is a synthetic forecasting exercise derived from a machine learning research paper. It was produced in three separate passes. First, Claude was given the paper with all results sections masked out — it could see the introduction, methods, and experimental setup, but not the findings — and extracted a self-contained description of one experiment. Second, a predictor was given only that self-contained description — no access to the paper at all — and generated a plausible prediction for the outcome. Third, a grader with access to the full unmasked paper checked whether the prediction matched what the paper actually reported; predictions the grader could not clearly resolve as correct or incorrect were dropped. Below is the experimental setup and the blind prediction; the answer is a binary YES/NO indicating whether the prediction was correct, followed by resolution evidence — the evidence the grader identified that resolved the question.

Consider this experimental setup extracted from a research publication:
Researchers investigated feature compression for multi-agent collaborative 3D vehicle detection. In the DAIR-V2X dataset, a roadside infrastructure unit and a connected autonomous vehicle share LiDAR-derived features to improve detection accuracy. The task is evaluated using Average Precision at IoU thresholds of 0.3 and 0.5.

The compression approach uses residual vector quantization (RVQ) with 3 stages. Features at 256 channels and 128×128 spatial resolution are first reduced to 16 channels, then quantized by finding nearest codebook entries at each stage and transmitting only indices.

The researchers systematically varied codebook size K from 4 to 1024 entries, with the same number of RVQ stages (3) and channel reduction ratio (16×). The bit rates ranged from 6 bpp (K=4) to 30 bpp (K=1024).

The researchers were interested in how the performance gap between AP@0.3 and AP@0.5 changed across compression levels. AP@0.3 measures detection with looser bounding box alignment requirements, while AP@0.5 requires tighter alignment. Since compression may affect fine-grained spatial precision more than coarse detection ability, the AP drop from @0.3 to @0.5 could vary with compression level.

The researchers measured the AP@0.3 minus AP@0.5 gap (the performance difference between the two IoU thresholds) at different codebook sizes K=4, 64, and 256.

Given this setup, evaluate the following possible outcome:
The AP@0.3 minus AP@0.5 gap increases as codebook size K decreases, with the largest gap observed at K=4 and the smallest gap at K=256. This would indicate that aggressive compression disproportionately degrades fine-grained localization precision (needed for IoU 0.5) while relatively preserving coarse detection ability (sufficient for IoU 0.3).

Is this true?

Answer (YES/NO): YES